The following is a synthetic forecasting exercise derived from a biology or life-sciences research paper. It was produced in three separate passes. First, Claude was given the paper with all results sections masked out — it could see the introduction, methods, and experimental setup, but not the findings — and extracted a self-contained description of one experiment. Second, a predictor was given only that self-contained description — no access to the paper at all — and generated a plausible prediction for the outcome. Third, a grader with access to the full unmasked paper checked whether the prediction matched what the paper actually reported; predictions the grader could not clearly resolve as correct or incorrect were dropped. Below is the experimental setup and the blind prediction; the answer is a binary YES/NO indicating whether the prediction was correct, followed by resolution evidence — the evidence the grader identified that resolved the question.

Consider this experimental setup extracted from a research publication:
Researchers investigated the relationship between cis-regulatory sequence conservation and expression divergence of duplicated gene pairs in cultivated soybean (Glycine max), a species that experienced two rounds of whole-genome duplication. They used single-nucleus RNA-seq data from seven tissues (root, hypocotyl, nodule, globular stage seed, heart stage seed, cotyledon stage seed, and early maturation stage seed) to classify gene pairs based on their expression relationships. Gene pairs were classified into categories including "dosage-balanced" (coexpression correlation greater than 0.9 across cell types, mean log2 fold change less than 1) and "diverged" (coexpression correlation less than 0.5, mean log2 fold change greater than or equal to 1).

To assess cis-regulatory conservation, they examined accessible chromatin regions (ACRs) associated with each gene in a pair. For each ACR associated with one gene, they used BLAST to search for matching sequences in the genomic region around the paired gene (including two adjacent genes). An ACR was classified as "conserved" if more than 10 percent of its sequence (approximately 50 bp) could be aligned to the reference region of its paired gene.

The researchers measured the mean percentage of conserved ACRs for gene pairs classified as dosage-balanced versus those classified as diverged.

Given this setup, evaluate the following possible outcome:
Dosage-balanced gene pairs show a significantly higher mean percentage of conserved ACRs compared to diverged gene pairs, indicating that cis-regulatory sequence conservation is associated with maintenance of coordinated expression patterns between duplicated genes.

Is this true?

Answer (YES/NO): YES